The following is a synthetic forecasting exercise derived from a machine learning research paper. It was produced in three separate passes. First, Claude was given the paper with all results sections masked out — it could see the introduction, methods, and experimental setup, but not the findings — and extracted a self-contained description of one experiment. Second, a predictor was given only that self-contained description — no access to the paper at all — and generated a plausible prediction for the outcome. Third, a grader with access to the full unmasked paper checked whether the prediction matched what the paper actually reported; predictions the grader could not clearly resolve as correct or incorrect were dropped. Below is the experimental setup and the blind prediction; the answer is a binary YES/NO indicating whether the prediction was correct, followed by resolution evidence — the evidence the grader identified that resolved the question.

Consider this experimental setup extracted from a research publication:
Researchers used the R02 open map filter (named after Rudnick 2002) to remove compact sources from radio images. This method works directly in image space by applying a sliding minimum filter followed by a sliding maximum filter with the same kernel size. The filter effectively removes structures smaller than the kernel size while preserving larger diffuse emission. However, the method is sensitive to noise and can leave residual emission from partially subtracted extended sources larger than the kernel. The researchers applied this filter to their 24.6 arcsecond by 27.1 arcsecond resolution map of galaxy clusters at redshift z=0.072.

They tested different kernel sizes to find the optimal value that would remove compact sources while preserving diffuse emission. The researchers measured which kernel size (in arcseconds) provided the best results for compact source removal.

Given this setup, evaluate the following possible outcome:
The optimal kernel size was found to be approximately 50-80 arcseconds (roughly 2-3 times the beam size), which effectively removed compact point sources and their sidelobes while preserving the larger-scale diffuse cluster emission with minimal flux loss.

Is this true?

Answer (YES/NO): NO